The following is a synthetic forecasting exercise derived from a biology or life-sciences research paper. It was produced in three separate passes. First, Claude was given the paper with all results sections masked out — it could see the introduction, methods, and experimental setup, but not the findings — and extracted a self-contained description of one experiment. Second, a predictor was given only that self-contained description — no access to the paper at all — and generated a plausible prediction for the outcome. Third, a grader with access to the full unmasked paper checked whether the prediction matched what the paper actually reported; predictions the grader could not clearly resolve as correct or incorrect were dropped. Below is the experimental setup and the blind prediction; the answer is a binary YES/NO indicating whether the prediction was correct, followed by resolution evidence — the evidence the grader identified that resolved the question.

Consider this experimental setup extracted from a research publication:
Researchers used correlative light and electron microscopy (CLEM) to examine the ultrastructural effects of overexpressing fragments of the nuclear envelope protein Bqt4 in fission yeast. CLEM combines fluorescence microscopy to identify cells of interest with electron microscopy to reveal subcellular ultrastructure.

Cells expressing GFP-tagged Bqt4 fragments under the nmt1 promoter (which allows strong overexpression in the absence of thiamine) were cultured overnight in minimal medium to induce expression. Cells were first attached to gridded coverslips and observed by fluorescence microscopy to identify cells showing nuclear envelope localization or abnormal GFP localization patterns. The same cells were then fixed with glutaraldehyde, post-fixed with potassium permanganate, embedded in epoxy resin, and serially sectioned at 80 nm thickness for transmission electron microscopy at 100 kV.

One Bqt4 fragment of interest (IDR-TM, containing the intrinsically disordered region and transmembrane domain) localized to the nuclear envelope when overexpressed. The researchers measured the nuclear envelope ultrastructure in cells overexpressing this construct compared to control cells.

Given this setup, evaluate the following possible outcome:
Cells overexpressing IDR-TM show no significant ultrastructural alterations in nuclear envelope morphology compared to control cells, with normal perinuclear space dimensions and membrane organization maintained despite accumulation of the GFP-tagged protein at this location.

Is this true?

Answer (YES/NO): NO